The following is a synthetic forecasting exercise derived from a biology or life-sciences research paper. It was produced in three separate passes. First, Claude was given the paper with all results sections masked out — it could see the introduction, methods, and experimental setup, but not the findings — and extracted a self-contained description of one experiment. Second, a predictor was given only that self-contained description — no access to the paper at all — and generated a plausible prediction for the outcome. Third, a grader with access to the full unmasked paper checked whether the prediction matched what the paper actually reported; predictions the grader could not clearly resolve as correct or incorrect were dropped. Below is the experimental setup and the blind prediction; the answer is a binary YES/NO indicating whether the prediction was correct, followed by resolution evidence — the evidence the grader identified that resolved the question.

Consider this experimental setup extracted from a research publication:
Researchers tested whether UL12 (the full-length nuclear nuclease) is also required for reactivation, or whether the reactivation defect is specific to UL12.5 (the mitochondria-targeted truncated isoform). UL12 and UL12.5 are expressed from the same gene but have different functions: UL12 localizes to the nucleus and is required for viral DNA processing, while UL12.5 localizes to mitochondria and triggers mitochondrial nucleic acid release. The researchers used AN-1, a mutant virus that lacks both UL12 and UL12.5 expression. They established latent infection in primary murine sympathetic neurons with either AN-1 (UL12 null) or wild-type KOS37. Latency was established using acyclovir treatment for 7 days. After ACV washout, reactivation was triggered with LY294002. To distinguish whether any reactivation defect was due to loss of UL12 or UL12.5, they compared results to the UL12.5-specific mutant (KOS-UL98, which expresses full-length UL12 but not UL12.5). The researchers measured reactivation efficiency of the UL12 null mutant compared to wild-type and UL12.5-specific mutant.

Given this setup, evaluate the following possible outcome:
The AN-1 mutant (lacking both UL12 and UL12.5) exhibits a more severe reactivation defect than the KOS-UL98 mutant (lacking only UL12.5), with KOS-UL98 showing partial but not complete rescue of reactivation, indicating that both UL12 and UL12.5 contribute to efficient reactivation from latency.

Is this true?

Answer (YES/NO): NO